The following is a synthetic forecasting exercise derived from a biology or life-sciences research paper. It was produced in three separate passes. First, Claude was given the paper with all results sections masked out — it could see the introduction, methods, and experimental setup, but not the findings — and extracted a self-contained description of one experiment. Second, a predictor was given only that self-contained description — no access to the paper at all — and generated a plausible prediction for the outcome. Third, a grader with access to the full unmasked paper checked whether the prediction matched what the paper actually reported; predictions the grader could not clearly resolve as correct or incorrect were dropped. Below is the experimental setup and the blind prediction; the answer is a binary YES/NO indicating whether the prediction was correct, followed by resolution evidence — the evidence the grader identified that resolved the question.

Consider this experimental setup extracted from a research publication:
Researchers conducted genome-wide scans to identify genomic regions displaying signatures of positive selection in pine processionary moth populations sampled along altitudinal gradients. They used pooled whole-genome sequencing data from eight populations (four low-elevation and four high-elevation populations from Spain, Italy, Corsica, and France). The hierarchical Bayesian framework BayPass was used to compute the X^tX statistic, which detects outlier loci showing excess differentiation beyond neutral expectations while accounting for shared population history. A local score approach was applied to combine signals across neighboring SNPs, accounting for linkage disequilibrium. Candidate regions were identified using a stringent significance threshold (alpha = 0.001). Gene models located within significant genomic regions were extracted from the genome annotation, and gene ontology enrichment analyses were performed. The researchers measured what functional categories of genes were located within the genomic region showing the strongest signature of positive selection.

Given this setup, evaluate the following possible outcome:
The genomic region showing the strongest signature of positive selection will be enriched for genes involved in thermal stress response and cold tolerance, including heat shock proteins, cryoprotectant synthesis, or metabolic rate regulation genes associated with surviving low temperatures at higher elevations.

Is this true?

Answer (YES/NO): NO